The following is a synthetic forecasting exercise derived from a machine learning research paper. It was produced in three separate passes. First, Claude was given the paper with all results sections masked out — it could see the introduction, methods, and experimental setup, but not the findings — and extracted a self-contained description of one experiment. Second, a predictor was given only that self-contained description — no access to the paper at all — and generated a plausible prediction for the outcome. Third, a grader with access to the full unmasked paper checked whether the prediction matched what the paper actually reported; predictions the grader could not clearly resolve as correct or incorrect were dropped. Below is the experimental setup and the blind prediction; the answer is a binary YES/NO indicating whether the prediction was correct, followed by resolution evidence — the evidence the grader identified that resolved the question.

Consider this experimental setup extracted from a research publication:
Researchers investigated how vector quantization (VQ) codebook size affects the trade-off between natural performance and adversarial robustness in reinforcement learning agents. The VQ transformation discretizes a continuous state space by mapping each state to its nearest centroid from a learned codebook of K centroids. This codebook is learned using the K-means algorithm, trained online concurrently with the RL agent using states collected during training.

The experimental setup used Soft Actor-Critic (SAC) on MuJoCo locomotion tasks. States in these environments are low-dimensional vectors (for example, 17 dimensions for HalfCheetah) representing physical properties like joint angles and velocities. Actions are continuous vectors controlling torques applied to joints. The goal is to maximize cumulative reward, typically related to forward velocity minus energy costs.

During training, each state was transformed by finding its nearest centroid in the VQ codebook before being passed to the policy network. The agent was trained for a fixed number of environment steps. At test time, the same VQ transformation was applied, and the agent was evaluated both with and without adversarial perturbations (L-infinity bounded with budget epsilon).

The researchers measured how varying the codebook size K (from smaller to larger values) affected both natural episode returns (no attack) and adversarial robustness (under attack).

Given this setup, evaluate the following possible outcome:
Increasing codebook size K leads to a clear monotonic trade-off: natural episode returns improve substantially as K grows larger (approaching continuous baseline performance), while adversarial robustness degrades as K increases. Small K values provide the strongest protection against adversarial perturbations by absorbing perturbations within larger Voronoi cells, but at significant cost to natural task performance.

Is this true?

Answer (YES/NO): NO